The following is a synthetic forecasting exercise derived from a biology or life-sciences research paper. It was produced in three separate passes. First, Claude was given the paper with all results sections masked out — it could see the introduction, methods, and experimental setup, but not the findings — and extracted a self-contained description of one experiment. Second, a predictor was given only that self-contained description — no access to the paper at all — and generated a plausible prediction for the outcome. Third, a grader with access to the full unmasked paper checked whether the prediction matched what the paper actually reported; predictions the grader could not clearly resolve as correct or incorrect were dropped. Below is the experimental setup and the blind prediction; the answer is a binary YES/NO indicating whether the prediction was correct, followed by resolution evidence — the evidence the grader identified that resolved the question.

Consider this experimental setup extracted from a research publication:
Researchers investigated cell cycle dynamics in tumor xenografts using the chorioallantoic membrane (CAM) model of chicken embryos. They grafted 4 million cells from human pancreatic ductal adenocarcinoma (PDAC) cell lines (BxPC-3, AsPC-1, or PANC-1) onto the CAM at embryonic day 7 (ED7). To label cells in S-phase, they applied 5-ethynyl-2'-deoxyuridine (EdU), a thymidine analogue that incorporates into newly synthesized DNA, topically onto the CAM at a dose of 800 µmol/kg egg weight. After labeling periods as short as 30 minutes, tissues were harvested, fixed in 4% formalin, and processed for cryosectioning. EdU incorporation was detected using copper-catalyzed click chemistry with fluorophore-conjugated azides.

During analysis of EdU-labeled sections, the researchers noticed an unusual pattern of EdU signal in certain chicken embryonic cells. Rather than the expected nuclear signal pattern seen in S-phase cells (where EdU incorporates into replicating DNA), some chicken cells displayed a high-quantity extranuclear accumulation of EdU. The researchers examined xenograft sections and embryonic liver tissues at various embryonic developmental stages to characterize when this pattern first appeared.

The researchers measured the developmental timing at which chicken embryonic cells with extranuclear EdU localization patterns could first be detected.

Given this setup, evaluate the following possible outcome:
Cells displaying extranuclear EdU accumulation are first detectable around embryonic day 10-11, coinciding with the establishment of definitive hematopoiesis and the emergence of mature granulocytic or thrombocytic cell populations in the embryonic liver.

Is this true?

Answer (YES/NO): NO